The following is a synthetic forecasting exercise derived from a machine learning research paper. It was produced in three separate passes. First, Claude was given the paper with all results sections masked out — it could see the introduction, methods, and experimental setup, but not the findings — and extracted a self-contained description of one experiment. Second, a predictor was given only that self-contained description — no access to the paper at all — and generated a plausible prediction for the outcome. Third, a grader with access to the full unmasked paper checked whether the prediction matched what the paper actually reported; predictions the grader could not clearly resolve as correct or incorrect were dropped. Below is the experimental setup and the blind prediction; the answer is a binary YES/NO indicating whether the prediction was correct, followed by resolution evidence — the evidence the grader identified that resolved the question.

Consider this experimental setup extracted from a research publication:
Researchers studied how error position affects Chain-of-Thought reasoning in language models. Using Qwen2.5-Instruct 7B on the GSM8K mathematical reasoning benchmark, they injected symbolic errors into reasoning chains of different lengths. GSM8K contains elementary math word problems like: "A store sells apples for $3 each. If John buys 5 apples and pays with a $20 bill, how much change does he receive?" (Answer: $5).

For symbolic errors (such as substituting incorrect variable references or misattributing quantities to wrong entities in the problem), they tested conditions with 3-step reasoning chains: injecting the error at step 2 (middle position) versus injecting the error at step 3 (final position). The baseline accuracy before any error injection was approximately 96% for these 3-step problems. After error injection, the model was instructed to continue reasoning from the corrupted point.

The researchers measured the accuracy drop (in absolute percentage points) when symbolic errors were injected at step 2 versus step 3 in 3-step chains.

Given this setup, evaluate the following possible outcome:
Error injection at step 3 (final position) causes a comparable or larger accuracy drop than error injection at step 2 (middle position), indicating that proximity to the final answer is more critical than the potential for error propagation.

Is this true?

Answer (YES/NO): YES